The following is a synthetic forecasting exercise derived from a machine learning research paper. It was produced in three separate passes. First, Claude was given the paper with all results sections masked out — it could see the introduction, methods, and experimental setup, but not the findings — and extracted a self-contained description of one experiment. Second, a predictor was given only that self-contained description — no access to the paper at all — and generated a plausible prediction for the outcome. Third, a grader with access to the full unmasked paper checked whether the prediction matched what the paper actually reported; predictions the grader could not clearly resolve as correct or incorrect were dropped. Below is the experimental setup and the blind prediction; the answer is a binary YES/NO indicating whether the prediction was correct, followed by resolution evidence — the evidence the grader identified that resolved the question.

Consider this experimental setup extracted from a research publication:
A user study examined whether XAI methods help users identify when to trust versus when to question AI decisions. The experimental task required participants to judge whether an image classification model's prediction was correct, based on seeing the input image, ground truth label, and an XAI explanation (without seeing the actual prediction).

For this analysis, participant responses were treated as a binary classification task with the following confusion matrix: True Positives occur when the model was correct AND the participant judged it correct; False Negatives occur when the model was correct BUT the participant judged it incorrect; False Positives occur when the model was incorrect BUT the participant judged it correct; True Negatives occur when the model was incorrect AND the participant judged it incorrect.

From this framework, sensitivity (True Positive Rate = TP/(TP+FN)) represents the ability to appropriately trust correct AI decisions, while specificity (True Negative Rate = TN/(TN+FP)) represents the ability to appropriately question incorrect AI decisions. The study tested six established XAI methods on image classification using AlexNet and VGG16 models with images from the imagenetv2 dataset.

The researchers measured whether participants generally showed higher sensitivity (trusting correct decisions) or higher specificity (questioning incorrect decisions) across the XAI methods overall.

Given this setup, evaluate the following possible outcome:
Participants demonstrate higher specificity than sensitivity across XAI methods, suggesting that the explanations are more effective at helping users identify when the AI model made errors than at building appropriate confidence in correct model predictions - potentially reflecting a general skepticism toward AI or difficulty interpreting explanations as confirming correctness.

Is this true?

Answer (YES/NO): NO